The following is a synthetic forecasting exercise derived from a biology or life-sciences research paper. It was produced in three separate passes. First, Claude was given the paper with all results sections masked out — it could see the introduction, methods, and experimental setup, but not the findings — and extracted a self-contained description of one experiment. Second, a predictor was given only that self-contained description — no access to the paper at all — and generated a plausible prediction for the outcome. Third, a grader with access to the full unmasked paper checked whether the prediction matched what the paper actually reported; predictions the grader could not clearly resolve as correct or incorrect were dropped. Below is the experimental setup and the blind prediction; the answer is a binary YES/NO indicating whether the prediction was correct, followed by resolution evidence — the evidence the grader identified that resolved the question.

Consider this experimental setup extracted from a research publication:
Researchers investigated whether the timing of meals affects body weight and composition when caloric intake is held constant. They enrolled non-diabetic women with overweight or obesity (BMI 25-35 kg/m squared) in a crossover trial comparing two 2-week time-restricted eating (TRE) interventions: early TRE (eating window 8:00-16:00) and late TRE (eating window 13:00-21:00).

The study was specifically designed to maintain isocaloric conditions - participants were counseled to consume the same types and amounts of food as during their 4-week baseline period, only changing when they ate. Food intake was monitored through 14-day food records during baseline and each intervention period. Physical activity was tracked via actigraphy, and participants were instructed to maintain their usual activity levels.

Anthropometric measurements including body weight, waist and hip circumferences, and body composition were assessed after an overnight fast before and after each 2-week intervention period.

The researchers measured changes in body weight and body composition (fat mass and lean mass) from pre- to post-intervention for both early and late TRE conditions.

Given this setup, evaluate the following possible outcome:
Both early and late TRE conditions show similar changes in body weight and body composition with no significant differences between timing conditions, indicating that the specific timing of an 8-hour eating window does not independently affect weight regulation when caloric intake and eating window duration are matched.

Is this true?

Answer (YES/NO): NO